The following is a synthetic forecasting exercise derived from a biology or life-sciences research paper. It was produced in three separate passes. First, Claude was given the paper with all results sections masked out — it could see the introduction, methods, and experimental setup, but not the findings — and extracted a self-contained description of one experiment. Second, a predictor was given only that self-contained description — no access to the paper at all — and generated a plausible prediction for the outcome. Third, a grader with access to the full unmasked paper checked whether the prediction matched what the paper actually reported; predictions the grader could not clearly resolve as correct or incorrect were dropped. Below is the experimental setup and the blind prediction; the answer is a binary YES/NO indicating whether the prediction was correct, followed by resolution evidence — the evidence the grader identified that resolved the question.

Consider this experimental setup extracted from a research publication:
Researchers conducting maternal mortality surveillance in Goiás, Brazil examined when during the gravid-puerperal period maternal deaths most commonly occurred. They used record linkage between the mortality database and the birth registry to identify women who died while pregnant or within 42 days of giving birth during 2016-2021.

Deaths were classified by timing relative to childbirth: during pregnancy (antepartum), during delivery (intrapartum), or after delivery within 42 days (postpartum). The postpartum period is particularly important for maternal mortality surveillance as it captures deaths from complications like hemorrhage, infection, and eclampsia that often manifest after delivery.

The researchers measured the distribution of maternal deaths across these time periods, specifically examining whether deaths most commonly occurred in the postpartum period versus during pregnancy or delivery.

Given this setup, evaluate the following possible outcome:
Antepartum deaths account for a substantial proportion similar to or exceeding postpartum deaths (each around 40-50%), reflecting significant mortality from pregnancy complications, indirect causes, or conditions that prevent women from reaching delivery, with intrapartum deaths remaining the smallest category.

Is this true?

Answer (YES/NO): NO